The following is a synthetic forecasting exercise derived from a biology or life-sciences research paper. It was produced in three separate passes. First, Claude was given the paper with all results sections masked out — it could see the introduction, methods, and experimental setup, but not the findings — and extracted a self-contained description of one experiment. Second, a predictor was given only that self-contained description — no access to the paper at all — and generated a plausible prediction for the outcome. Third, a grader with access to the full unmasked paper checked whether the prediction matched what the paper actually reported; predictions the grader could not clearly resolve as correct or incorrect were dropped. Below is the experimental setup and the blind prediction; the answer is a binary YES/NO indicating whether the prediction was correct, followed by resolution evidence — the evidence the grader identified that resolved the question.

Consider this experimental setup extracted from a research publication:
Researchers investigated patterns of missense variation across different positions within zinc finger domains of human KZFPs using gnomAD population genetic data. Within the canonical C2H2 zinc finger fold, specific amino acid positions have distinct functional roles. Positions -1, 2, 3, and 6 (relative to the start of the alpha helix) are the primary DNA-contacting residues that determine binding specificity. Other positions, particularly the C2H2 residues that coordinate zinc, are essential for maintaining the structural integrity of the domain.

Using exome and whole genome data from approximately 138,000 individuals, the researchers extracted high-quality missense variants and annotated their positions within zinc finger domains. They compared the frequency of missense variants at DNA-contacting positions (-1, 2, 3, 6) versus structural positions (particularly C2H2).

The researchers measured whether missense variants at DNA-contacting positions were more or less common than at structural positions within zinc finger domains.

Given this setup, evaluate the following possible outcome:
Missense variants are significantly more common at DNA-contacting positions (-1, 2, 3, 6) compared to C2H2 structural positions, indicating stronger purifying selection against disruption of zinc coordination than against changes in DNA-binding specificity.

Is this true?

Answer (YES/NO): YES